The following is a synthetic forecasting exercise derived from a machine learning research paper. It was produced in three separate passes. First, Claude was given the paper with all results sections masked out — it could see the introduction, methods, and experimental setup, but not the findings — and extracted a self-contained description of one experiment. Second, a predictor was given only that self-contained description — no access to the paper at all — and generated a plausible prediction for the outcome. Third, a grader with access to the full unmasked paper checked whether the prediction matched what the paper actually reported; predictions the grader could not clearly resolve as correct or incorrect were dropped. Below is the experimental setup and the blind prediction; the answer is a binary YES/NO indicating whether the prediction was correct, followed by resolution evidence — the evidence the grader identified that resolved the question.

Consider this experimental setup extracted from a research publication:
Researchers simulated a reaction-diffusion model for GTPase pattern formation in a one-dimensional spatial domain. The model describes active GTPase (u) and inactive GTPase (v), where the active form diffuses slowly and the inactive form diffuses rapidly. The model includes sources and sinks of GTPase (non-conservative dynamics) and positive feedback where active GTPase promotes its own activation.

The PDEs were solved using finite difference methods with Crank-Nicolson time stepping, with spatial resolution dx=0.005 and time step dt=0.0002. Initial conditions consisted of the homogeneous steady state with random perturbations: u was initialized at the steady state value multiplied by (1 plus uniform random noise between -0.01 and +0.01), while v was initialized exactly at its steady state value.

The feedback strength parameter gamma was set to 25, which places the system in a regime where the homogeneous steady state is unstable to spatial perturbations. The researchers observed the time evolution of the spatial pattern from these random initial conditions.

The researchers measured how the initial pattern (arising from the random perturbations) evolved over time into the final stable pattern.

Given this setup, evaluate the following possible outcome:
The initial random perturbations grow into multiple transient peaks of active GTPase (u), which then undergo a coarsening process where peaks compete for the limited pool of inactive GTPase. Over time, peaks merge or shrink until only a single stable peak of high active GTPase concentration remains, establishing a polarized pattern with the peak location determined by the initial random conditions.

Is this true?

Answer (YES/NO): NO